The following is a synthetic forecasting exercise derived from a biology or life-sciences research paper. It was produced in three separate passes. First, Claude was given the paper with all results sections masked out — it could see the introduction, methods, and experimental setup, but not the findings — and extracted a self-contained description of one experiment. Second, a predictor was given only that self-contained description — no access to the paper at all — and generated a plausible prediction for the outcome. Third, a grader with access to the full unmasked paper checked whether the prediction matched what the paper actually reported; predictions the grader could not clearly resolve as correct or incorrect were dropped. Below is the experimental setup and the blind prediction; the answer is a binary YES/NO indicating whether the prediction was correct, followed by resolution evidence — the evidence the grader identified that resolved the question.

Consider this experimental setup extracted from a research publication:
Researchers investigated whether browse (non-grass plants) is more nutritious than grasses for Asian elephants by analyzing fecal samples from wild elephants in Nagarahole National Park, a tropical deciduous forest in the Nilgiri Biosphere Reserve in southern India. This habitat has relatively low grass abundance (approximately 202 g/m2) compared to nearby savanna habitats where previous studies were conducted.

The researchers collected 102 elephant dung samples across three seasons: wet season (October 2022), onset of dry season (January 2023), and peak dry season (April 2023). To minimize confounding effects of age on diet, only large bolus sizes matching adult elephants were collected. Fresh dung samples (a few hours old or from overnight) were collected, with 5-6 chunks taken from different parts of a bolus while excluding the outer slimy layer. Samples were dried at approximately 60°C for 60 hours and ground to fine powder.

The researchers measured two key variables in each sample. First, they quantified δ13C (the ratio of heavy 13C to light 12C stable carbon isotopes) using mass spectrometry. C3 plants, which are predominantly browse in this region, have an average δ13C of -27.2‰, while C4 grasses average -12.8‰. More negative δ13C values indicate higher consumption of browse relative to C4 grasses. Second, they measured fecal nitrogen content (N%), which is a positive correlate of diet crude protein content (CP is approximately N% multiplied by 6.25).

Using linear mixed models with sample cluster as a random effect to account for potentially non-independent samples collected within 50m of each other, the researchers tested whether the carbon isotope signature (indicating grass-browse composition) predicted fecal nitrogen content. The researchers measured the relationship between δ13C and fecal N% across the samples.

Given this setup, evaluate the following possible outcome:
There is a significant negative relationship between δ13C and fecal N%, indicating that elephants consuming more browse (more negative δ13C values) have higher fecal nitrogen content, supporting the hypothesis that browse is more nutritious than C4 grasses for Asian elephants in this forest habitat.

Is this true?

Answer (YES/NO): NO